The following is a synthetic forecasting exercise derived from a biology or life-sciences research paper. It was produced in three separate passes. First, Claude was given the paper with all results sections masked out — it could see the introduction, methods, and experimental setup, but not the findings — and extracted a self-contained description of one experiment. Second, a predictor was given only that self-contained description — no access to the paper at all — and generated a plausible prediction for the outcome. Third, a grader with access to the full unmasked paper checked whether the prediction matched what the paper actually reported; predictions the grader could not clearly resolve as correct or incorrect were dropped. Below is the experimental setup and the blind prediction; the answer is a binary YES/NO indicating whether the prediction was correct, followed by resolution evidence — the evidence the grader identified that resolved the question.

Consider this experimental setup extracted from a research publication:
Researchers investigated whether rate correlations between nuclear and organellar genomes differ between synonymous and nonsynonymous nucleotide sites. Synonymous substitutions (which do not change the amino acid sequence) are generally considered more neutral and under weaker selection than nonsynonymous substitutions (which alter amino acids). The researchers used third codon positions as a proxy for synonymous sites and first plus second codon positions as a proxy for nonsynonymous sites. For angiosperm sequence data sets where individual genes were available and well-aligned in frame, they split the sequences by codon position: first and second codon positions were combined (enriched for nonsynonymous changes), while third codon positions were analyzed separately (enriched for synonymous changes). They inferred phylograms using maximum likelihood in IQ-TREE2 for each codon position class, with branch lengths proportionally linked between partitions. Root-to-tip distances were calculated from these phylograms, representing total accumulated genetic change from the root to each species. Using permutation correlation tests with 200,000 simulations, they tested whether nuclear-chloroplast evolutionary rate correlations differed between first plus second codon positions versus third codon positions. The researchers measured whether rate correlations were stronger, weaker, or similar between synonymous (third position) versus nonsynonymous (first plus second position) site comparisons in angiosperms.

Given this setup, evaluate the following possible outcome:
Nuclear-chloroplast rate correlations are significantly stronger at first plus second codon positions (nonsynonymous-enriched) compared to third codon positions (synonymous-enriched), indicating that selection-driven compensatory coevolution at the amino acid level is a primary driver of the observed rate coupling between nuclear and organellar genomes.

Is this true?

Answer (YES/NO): NO